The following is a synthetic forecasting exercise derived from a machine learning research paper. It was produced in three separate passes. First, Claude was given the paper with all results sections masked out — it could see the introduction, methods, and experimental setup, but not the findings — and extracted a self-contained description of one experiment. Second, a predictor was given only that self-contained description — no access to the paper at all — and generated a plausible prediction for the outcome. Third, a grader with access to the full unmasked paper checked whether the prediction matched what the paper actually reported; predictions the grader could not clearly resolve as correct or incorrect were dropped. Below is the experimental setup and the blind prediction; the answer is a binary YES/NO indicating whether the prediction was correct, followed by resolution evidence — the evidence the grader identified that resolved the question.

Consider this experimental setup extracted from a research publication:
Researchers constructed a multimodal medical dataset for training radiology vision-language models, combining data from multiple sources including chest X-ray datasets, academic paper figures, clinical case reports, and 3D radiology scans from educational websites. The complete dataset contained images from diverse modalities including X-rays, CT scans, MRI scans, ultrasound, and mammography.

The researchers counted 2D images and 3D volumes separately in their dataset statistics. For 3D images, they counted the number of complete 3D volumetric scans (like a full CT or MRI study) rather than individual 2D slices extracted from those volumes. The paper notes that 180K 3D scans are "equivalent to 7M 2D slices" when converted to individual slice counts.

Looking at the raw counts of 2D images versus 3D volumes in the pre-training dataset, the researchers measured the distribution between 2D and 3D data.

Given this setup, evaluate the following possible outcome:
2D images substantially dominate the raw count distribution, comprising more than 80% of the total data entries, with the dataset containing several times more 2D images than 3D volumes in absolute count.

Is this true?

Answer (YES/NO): YES